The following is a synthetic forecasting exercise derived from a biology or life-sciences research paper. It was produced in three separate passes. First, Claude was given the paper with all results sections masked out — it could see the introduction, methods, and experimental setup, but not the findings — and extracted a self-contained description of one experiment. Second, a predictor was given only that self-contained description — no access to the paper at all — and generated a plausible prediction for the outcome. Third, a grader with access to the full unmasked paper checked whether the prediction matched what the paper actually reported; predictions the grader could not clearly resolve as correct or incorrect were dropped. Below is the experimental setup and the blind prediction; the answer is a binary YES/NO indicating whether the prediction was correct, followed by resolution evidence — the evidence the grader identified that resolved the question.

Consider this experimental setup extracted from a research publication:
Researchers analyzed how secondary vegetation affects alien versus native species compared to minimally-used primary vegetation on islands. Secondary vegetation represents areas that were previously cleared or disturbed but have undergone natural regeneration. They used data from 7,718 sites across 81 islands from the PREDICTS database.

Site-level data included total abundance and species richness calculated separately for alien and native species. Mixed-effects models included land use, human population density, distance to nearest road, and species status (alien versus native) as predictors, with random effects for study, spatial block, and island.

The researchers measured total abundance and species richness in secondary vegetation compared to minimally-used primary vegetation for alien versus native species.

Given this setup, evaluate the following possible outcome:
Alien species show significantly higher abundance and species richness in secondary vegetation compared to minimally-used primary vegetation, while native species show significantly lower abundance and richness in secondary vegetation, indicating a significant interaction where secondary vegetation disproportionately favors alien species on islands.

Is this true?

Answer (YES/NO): NO